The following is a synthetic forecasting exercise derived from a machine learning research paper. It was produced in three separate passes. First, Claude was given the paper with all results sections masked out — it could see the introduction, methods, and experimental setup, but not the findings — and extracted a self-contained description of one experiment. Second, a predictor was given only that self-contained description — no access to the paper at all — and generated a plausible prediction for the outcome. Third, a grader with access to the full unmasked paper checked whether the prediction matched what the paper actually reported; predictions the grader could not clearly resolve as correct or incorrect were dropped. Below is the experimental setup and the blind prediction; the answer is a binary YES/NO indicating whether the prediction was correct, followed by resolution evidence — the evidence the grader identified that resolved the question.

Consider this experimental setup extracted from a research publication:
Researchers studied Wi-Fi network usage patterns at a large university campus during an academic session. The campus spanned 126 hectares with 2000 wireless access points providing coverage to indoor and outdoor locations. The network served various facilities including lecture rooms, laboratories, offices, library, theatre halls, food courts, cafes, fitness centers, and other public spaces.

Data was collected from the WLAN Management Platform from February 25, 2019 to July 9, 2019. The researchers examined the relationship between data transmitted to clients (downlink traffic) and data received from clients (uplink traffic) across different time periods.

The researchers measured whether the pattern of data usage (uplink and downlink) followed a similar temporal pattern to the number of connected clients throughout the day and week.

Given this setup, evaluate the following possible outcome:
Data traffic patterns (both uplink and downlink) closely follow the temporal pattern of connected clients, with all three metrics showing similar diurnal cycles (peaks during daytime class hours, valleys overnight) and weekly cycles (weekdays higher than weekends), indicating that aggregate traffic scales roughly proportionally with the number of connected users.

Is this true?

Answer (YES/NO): YES